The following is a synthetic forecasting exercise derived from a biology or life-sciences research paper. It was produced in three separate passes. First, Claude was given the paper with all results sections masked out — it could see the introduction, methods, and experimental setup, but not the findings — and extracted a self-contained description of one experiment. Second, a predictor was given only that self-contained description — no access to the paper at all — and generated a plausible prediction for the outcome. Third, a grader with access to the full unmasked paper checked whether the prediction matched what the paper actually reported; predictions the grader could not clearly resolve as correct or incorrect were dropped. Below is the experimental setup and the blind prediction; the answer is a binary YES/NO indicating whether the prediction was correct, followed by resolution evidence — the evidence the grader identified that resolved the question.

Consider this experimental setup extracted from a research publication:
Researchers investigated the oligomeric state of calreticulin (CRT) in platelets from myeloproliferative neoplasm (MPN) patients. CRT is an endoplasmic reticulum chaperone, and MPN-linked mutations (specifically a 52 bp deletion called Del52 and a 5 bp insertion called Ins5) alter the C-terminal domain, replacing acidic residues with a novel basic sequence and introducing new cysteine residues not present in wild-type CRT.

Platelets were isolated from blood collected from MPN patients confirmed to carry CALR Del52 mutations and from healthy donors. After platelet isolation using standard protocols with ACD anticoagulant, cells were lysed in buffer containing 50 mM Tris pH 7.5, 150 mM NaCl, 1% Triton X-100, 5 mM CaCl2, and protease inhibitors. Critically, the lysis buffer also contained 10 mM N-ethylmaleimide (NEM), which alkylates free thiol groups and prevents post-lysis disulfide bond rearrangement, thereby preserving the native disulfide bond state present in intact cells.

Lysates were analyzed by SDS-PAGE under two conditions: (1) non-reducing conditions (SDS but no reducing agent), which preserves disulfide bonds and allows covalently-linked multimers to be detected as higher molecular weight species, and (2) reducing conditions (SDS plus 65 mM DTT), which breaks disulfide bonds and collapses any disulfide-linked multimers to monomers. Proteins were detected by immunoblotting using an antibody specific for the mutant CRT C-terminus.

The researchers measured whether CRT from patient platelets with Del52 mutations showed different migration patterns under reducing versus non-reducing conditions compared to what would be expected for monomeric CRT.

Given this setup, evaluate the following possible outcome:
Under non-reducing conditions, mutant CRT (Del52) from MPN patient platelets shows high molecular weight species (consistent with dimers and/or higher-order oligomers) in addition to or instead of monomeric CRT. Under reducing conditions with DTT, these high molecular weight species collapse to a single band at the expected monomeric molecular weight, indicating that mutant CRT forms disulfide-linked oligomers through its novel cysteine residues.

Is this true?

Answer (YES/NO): YES